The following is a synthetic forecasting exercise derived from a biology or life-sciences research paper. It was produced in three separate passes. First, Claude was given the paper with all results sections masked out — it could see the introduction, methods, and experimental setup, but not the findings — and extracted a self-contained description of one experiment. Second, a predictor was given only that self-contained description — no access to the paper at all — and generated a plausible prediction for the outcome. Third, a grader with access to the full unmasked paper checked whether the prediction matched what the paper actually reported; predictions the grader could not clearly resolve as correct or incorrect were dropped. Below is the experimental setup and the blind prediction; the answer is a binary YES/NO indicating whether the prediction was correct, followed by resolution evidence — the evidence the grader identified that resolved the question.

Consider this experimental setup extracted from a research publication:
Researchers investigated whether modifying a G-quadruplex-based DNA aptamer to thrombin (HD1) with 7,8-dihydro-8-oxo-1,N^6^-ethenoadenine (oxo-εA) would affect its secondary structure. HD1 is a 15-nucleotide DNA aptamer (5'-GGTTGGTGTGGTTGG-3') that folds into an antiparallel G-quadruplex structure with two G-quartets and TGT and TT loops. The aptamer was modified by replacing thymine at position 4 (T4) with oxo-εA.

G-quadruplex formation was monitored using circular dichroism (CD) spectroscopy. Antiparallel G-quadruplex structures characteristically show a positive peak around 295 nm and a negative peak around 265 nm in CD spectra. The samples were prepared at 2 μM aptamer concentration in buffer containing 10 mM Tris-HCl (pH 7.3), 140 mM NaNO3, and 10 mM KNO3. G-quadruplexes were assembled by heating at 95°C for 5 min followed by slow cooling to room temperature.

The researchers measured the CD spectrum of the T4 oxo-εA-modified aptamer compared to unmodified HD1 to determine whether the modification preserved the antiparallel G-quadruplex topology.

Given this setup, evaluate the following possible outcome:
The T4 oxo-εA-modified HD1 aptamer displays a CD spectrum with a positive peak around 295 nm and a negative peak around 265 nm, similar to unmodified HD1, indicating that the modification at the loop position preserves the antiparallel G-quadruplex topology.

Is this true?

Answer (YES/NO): YES